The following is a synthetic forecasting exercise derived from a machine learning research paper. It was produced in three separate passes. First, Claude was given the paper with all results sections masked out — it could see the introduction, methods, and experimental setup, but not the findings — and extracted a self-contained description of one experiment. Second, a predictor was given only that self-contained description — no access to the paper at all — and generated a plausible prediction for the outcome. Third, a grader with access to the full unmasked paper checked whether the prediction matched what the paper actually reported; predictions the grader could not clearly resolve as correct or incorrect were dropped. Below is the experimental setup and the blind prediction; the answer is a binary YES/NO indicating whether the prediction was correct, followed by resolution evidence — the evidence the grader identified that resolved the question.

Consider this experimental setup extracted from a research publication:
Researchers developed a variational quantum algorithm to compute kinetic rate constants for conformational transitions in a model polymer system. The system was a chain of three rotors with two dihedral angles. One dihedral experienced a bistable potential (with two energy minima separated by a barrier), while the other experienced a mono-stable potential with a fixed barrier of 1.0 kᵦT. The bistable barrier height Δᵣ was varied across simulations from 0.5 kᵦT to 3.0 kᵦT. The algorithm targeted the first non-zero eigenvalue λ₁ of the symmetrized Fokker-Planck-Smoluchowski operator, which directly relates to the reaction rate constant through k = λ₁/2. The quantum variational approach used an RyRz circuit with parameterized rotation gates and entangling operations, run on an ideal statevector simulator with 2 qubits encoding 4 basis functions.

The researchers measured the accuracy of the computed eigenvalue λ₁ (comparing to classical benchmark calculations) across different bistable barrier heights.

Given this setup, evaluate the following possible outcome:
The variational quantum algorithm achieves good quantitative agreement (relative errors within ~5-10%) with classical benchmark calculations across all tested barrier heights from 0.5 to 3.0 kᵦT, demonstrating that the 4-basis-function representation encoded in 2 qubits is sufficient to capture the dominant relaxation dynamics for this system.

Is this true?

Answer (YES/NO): YES